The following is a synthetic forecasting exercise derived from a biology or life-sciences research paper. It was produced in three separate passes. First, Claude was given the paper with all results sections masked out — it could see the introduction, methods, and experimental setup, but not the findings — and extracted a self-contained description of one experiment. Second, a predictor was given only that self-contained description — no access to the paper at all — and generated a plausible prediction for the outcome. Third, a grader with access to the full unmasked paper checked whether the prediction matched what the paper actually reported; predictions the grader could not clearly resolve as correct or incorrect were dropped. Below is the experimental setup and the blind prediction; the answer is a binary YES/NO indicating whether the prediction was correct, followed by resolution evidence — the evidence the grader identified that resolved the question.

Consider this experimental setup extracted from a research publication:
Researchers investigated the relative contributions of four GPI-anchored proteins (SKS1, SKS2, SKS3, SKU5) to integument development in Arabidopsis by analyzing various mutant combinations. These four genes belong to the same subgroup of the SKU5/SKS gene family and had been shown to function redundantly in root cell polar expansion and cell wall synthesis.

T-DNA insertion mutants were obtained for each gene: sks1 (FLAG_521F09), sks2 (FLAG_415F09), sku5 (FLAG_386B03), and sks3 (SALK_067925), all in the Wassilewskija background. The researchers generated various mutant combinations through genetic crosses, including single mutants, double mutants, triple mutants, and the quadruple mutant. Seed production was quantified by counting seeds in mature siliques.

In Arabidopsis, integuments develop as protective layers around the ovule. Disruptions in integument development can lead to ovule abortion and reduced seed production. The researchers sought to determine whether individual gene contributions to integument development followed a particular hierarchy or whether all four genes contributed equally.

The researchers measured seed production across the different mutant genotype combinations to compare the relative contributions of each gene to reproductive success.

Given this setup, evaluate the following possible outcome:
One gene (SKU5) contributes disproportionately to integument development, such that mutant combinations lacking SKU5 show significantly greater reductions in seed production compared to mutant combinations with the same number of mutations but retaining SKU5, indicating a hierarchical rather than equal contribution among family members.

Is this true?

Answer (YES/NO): NO